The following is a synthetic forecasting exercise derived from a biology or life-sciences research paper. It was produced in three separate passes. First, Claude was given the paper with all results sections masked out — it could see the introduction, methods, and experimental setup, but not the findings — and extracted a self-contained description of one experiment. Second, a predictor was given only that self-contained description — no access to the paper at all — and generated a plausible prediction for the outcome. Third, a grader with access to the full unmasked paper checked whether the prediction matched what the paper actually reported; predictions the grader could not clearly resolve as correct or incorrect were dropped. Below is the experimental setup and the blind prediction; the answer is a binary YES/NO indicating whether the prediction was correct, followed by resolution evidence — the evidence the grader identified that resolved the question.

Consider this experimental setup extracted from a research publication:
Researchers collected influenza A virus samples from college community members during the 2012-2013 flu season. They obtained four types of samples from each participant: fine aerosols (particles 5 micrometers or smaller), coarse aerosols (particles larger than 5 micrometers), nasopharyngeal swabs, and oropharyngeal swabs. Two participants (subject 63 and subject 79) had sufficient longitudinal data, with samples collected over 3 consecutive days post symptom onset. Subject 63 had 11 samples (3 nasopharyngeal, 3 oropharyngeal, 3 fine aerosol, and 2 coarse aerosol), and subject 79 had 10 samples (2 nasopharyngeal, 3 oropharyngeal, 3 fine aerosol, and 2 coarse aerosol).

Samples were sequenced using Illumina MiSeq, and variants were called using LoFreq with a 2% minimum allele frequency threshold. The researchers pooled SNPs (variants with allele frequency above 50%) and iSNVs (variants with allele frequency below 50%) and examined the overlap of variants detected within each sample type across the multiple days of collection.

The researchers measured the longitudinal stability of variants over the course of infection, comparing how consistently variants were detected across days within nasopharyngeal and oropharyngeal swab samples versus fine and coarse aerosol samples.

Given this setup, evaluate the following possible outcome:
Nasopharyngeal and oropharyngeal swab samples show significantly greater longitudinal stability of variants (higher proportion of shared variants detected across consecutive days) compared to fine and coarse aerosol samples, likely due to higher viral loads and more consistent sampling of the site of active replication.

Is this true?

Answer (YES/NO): YES